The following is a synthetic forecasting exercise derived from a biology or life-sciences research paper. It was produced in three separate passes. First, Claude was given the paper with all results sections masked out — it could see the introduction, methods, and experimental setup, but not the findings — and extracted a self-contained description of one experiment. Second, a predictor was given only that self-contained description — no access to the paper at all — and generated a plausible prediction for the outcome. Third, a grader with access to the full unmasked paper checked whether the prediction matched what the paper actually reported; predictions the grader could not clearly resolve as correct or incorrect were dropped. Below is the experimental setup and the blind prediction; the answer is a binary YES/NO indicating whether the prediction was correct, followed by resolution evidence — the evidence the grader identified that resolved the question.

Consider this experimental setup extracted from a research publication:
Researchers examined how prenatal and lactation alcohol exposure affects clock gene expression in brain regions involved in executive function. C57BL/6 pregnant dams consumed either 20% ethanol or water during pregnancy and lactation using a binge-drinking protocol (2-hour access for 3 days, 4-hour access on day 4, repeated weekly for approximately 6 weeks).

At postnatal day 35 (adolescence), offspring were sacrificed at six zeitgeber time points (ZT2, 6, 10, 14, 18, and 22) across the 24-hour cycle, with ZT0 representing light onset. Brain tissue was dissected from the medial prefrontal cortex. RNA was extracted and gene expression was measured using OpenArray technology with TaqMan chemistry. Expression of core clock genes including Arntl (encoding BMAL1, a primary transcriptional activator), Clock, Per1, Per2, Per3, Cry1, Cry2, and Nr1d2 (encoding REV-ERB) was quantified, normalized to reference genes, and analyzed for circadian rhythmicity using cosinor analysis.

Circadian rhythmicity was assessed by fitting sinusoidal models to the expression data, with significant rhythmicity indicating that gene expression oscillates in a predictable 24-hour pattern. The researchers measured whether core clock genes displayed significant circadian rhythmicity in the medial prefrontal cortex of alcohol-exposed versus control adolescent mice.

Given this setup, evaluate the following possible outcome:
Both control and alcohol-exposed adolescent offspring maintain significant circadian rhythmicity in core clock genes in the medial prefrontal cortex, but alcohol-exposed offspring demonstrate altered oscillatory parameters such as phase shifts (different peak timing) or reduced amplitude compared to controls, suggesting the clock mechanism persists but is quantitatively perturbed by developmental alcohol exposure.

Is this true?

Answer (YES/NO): NO